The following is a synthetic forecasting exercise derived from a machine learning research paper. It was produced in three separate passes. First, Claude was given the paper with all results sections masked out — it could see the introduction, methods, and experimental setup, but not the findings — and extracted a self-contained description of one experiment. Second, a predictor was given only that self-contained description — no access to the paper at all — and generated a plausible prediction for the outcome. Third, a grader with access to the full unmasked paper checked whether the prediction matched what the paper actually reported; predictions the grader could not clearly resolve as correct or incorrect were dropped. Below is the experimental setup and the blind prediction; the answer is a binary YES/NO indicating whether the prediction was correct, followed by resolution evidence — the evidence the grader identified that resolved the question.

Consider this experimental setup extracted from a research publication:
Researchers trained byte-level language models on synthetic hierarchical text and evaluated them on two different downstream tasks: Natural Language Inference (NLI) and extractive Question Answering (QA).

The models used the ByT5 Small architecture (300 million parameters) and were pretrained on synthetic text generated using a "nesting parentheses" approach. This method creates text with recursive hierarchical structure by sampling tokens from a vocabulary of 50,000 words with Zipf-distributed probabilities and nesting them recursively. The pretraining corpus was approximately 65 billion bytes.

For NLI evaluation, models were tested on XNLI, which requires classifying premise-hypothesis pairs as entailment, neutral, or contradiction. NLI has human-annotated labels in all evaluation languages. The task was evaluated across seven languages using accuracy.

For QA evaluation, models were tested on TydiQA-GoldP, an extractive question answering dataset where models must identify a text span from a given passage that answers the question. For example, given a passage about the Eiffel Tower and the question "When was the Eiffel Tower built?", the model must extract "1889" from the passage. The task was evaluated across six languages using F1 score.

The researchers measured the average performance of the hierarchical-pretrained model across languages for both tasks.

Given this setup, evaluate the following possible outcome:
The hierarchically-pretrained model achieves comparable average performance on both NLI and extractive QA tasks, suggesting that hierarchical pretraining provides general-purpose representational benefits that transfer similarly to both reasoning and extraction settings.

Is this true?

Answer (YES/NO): NO